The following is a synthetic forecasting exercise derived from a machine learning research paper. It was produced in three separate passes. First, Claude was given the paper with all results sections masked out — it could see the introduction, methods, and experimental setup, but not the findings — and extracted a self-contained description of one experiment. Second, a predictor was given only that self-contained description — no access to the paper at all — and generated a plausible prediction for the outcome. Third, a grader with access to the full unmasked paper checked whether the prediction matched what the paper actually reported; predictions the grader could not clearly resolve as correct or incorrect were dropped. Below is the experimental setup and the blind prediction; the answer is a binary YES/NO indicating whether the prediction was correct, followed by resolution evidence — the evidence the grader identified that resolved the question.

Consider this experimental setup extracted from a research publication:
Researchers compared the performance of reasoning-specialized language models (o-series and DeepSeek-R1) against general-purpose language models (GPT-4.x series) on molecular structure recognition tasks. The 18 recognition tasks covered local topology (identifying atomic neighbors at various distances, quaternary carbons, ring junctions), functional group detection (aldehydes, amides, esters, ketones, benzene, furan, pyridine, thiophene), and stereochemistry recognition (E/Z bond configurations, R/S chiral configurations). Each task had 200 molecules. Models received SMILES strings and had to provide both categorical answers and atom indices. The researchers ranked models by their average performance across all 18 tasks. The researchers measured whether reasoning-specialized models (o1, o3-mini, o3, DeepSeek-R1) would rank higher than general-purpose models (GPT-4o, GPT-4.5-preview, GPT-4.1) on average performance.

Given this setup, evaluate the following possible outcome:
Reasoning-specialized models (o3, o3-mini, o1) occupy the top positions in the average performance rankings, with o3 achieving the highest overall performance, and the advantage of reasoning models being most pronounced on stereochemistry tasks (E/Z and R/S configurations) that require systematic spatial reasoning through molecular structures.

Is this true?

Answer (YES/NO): NO